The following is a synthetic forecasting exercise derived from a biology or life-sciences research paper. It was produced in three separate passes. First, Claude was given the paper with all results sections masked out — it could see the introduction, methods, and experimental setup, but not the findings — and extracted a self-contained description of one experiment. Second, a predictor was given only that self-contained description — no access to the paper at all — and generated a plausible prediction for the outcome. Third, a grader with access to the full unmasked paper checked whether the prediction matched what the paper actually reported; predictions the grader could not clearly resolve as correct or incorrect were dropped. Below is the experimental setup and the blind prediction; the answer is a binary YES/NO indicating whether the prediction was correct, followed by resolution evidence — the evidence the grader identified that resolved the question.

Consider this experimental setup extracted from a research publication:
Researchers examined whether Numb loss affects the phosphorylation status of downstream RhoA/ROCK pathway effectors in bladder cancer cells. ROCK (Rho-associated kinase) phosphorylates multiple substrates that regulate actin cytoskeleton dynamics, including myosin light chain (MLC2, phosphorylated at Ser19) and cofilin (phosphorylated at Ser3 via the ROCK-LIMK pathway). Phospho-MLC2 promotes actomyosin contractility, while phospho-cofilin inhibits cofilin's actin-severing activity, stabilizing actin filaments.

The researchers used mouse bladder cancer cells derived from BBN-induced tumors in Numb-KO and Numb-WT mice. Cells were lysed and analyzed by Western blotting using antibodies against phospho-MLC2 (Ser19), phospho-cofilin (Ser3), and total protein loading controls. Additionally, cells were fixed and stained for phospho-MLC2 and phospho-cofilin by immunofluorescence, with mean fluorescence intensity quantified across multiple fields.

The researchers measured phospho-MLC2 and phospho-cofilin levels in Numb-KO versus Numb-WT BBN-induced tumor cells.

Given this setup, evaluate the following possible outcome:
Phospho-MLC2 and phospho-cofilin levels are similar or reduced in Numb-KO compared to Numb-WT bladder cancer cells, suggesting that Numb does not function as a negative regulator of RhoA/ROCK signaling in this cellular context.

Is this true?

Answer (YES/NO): NO